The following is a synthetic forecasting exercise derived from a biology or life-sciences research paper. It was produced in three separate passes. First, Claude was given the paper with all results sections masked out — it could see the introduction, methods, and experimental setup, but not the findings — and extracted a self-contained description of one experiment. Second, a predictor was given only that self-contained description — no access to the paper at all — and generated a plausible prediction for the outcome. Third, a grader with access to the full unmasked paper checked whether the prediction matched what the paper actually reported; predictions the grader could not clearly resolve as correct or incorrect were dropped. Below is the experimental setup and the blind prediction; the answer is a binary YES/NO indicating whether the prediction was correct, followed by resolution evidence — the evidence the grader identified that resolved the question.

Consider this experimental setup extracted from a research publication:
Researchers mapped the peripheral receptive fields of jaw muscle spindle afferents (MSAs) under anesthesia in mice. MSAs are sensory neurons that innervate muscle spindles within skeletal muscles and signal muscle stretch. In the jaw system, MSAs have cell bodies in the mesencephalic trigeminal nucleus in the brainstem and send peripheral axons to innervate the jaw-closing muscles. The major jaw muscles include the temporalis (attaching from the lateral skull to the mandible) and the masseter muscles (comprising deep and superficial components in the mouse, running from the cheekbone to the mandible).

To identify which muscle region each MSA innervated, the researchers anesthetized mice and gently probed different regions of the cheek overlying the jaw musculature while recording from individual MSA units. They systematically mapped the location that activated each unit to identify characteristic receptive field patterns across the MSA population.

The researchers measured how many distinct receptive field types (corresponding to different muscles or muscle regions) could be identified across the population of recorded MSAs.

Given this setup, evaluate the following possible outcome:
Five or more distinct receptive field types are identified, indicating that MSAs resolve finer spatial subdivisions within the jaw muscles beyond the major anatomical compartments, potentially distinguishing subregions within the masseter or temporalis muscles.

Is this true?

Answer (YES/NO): YES